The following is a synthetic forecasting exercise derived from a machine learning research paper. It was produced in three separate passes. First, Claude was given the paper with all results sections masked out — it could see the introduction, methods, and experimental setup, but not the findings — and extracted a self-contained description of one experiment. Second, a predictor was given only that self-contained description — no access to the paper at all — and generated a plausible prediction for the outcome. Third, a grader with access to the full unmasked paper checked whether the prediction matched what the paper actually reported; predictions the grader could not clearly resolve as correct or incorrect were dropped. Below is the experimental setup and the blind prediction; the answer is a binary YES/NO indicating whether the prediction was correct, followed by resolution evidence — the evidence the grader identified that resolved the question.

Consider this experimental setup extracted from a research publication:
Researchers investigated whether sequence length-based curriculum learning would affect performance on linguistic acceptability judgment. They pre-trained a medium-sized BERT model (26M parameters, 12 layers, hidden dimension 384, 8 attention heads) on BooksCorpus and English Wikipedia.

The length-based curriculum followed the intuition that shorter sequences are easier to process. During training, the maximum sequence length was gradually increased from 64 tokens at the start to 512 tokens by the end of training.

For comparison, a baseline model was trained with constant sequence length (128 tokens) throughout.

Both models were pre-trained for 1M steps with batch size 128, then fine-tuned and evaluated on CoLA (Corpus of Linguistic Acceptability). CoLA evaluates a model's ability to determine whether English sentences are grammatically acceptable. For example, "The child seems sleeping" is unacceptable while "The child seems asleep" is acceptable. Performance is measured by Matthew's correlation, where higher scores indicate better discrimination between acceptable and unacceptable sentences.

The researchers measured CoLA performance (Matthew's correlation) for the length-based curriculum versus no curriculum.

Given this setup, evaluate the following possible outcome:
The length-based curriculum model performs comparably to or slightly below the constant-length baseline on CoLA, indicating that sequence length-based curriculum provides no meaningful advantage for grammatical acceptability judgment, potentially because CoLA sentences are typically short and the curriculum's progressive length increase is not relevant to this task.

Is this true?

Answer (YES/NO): NO